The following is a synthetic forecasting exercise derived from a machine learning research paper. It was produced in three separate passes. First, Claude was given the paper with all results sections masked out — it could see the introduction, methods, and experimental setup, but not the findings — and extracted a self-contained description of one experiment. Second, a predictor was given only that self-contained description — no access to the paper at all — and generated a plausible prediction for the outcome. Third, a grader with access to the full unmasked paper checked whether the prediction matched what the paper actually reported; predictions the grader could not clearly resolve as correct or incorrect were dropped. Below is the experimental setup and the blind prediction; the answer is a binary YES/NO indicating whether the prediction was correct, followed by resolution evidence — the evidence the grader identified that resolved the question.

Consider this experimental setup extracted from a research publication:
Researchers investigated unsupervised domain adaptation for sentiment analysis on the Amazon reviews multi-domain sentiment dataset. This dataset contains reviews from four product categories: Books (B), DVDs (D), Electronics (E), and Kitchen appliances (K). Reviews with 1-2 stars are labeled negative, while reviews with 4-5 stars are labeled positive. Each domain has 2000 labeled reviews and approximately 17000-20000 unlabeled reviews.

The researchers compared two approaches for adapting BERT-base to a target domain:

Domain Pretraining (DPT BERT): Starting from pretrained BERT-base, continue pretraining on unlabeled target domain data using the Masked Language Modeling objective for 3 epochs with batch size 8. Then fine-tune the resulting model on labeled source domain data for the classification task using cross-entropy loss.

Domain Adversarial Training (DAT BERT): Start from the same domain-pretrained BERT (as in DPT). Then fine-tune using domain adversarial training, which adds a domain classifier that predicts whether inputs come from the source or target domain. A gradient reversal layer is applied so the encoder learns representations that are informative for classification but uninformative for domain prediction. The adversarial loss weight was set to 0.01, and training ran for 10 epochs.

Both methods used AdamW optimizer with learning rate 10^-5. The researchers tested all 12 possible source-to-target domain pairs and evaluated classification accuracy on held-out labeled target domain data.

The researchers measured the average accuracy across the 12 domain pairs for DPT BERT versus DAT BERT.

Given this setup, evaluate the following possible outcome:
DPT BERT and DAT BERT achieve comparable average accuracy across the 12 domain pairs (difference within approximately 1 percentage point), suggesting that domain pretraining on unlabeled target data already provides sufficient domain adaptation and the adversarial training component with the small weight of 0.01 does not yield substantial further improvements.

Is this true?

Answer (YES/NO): NO